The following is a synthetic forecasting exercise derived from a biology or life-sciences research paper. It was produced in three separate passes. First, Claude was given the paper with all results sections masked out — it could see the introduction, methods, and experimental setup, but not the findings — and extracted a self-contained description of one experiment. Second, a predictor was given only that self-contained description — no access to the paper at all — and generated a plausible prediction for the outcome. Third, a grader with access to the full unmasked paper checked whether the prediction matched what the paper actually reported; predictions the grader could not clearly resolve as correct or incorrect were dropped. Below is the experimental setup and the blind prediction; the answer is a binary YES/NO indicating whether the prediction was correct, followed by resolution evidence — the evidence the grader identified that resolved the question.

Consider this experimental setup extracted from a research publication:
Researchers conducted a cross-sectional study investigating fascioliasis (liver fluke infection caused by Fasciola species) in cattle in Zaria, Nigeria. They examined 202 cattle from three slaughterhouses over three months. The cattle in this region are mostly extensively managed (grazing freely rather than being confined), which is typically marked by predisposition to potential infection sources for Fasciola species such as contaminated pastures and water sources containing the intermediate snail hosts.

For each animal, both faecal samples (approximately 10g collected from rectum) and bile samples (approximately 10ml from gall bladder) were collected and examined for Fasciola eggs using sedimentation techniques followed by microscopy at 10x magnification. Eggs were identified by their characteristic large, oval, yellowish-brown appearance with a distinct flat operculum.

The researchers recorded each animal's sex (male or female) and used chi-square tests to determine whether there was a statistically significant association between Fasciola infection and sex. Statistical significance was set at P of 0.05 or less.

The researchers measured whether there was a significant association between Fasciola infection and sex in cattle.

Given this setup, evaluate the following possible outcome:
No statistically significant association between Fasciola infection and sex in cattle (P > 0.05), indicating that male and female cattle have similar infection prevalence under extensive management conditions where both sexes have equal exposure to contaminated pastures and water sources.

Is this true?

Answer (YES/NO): YES